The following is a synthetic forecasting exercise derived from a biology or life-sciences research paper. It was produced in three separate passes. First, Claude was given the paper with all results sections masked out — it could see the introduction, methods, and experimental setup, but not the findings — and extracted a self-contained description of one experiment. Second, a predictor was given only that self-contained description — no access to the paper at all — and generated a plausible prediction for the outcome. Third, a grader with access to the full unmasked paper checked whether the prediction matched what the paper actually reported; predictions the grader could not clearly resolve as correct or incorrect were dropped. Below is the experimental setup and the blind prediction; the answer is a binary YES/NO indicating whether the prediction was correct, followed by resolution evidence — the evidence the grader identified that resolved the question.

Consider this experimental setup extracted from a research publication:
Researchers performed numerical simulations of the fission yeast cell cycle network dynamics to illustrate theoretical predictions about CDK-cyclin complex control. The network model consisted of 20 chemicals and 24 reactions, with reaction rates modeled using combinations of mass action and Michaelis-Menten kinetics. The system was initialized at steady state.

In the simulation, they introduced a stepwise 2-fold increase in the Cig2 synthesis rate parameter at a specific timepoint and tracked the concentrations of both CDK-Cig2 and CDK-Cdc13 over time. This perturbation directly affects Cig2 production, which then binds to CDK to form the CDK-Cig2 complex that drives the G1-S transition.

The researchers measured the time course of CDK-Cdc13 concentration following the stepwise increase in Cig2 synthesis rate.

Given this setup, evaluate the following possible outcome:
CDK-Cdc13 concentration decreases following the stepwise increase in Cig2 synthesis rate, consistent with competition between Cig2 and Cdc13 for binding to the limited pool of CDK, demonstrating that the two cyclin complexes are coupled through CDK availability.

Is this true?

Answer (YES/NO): NO